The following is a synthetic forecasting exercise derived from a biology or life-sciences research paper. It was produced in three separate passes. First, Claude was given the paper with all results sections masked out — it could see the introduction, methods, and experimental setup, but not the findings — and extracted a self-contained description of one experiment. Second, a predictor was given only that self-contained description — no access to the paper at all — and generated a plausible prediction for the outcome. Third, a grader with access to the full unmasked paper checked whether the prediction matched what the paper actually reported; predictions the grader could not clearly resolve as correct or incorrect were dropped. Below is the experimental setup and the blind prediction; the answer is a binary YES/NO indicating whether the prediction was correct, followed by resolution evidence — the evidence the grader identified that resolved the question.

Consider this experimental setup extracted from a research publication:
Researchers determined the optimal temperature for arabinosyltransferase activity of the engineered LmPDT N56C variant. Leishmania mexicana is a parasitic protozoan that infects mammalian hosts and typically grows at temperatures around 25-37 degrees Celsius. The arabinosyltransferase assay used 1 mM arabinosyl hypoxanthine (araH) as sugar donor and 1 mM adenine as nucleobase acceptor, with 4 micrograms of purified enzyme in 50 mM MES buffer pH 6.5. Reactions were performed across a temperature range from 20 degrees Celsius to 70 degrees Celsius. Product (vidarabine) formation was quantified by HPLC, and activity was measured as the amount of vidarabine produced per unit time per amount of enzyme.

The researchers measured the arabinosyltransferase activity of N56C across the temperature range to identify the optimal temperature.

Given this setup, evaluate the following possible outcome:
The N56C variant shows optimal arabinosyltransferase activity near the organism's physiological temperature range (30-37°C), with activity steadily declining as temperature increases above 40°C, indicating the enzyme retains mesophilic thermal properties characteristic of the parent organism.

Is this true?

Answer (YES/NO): NO